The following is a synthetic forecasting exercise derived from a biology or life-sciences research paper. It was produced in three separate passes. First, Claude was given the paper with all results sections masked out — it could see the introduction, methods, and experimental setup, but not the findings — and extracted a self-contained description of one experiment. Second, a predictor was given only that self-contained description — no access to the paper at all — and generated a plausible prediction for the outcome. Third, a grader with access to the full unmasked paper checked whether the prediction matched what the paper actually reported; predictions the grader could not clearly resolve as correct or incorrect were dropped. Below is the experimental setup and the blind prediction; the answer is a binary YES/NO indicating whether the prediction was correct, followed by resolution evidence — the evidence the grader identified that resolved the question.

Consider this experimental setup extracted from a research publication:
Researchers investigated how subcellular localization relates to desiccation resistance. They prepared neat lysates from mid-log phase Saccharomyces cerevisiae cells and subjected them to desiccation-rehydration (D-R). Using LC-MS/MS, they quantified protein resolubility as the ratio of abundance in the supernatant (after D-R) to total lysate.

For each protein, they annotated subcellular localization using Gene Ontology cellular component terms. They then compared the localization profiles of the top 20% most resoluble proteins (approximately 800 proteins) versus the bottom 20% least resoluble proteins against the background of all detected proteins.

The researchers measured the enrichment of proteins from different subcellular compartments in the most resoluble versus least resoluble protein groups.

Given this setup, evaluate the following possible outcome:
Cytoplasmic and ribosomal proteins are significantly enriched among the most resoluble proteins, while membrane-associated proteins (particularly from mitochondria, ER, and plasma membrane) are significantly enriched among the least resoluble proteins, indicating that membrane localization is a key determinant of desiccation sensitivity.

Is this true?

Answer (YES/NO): NO